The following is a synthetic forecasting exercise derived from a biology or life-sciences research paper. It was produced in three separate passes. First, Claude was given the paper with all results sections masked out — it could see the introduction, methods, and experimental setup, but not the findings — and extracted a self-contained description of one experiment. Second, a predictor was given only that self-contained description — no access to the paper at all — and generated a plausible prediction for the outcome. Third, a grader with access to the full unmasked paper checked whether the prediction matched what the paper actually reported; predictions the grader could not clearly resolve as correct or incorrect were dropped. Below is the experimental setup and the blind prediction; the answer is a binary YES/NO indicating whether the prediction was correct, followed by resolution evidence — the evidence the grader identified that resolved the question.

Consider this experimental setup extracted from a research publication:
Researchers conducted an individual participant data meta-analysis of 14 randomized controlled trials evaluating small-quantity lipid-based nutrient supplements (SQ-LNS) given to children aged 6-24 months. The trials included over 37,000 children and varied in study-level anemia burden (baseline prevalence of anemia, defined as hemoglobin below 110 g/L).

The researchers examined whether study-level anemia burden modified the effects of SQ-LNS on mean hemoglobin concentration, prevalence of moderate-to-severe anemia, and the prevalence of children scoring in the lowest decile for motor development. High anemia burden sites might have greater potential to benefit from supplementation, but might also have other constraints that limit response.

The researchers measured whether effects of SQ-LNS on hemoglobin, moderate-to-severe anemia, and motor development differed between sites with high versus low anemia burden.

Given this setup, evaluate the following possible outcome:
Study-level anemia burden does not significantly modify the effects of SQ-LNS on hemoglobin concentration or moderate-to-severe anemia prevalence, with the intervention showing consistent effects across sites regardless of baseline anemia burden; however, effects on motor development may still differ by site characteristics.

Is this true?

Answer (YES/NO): NO